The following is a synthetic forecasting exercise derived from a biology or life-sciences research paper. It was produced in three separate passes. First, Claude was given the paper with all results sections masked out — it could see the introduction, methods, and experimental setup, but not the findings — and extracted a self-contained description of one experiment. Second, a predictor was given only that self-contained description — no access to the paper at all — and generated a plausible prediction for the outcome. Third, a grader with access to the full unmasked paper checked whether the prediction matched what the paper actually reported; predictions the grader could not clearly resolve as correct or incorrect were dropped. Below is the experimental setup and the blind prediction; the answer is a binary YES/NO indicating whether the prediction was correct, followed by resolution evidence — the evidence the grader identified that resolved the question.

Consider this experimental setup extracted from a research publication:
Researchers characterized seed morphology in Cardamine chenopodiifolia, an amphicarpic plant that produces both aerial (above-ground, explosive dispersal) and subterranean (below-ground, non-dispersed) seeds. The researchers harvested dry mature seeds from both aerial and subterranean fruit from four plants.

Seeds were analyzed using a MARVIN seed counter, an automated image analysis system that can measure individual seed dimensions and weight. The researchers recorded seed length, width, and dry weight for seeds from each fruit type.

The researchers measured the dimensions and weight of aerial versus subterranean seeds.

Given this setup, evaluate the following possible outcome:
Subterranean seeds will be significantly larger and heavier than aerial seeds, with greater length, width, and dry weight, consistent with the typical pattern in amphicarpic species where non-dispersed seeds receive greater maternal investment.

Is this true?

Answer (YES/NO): YES